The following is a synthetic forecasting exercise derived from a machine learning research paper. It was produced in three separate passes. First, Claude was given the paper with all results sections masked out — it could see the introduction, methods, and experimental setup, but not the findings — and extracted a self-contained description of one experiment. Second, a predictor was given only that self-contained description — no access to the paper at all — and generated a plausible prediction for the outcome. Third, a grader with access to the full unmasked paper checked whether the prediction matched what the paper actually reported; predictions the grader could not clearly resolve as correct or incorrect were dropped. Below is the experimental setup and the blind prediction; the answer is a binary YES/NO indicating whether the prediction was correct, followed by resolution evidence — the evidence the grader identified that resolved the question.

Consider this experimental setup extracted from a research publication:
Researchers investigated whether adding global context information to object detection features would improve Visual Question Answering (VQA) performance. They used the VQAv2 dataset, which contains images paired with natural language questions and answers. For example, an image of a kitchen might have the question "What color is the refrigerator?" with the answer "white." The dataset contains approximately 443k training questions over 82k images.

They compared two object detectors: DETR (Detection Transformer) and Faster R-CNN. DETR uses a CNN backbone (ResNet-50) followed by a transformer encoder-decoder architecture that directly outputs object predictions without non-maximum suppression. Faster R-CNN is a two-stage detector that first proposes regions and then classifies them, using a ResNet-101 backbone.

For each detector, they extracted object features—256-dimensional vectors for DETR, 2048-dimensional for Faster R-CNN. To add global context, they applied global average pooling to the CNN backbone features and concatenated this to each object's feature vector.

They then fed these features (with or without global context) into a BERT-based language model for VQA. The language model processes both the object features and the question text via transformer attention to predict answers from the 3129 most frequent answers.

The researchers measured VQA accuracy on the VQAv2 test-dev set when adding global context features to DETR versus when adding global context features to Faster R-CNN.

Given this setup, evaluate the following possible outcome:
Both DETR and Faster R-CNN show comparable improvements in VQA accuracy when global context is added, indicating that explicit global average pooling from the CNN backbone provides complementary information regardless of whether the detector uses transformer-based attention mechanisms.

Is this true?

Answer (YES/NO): NO